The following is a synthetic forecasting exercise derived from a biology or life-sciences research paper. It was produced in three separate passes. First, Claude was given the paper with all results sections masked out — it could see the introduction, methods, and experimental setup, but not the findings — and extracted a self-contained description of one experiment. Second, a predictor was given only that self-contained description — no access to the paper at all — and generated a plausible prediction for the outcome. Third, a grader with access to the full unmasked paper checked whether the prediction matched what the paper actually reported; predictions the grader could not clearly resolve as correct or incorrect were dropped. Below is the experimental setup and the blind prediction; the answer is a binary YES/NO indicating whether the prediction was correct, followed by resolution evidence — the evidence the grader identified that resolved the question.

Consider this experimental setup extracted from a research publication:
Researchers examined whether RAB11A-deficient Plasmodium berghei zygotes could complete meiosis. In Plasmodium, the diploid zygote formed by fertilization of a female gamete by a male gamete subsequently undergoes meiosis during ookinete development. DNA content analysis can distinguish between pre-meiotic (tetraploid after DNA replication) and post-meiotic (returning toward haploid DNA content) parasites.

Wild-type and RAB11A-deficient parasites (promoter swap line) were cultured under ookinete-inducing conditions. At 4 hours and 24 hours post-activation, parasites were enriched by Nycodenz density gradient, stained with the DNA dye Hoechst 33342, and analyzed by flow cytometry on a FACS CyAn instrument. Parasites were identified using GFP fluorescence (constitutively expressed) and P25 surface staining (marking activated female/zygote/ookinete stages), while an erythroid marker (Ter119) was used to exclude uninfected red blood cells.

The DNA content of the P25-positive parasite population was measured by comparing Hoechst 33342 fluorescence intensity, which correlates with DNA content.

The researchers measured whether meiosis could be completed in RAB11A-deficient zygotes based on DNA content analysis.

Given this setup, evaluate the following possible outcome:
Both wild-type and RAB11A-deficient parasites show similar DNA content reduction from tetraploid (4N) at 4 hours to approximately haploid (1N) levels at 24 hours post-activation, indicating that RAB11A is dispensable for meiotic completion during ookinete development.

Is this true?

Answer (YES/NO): YES